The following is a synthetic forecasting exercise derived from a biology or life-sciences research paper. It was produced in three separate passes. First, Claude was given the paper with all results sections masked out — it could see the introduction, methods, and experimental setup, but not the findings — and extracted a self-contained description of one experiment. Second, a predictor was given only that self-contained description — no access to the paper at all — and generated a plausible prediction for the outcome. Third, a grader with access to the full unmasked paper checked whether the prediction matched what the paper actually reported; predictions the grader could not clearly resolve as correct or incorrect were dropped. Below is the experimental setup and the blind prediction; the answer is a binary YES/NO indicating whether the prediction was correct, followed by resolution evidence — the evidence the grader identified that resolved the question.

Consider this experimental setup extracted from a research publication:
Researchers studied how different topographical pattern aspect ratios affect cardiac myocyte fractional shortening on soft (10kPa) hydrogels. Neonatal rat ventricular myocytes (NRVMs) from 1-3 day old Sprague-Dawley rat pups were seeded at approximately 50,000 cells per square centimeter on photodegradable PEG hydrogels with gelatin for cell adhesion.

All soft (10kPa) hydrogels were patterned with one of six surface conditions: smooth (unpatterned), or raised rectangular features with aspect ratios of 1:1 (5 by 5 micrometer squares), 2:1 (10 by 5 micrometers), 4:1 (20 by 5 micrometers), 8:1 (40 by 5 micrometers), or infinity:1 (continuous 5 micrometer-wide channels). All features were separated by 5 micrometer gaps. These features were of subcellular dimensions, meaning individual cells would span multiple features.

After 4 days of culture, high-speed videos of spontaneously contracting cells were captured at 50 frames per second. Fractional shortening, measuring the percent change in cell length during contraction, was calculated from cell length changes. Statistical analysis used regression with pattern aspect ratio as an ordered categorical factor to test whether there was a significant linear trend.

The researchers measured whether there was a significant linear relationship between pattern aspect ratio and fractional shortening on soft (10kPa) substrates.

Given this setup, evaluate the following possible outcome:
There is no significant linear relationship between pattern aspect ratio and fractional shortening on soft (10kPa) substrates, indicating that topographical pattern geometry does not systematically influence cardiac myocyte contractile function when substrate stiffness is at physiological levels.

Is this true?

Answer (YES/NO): NO